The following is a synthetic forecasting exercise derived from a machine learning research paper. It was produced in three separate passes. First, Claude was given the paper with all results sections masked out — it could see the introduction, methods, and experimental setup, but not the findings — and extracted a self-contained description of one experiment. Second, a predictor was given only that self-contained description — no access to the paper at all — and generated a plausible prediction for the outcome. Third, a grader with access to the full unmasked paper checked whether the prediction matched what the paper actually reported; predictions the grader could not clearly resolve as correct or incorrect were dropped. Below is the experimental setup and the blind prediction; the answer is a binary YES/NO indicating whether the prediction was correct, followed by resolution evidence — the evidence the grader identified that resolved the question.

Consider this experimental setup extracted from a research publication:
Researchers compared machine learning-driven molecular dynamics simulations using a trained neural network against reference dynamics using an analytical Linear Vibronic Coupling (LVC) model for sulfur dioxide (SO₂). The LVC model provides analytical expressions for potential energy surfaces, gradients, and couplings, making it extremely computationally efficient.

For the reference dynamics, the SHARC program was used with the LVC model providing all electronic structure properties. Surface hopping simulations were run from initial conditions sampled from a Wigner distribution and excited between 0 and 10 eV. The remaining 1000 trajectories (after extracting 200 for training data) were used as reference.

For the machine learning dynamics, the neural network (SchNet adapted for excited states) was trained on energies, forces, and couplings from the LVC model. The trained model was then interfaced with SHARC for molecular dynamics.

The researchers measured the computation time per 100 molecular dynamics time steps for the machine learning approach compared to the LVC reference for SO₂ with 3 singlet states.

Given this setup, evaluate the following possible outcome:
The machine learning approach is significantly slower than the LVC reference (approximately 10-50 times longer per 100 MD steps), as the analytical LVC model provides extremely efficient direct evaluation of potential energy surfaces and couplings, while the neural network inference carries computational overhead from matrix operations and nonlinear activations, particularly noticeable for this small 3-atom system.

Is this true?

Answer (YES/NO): NO